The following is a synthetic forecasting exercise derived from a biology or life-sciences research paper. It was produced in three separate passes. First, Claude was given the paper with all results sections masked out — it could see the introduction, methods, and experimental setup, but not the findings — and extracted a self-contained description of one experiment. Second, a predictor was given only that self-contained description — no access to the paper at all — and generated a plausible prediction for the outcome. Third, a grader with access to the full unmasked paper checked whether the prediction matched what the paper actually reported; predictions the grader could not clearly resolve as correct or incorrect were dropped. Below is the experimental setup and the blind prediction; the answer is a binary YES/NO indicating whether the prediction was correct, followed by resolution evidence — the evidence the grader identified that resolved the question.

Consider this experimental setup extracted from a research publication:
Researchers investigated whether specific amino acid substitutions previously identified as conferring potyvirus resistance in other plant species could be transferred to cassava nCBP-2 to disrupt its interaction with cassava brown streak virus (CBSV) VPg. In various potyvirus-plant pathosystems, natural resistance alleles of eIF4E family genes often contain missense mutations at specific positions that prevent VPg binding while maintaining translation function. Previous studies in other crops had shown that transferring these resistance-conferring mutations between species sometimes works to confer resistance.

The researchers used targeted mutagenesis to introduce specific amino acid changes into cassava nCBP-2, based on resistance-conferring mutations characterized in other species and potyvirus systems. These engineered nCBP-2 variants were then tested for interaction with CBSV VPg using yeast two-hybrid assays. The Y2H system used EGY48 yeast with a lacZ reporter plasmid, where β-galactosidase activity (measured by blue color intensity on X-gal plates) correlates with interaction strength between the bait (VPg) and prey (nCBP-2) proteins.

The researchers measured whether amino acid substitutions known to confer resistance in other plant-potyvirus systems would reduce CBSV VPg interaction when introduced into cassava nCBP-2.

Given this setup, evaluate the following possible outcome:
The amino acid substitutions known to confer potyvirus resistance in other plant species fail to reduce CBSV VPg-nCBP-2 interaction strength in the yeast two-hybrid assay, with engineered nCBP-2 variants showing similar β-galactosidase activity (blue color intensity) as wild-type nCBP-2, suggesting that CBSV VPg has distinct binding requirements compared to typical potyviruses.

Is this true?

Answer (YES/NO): YES